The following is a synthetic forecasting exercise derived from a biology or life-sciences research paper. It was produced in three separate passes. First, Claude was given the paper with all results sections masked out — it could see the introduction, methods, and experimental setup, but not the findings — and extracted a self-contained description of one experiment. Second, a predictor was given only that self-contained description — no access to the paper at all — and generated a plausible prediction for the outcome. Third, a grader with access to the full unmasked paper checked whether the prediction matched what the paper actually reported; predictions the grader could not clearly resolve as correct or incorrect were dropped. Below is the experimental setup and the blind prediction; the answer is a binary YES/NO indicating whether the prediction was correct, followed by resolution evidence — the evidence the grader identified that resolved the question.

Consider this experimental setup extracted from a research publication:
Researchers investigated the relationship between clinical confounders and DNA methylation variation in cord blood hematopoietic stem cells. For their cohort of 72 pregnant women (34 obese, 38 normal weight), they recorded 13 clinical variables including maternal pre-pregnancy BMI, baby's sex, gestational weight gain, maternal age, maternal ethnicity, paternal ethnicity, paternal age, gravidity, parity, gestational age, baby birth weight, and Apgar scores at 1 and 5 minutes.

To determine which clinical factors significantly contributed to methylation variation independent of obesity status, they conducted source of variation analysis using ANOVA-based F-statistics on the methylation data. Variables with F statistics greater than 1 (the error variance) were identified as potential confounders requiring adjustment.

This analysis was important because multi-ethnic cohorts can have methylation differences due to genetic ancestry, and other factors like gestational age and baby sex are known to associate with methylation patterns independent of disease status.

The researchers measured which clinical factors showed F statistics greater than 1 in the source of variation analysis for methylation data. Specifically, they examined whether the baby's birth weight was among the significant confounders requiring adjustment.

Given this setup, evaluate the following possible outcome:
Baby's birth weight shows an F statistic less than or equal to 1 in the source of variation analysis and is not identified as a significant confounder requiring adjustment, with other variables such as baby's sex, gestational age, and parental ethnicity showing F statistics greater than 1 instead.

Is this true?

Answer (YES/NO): YES